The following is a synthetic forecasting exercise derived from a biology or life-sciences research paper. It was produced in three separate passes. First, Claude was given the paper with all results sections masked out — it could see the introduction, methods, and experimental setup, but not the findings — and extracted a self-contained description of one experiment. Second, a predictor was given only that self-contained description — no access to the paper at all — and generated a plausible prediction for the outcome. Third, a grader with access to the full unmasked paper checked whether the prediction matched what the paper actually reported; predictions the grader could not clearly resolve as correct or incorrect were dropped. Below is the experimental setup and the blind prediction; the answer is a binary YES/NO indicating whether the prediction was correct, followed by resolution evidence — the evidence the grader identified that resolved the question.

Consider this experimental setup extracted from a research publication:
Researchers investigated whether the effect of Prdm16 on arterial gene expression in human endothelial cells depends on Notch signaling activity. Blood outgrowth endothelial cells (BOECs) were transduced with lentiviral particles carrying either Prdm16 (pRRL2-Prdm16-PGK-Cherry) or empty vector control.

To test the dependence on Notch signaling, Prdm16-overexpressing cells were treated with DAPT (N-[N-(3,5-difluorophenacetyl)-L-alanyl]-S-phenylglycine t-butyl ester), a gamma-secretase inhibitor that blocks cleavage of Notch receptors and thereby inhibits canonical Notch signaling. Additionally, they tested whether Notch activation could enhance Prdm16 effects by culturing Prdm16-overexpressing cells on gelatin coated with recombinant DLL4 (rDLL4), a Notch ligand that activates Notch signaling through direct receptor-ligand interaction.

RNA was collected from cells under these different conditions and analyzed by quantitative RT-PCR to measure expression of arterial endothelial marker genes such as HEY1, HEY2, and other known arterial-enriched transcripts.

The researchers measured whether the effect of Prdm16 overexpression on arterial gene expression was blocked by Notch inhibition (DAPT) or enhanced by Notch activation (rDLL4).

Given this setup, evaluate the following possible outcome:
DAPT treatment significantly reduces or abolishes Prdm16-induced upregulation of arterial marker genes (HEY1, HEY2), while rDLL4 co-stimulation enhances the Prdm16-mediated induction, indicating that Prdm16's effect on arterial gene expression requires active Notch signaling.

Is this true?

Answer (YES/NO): YES